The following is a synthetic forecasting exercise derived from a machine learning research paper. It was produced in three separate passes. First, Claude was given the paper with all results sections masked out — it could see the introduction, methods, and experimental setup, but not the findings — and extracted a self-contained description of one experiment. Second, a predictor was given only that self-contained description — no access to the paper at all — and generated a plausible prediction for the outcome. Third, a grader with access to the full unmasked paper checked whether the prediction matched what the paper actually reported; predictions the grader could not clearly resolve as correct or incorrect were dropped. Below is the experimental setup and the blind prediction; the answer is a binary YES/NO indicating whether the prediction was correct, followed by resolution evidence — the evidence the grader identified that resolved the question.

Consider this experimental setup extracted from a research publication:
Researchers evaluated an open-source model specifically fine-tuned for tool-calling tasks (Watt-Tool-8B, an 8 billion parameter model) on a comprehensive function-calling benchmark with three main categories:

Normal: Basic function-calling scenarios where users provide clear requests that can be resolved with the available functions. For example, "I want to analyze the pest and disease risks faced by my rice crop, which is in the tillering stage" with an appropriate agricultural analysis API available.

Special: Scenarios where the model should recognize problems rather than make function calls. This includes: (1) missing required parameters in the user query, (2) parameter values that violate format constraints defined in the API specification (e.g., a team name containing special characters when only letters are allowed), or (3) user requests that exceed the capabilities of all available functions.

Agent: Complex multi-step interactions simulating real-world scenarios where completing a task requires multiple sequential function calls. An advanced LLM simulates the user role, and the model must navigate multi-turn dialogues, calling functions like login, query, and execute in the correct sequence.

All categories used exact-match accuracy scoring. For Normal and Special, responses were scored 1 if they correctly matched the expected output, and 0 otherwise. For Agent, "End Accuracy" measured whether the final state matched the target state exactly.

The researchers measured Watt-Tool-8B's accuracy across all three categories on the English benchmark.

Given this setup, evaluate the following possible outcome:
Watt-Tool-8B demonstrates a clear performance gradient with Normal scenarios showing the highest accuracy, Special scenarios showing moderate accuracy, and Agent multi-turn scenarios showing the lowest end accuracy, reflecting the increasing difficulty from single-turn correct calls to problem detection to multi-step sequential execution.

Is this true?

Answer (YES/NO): NO